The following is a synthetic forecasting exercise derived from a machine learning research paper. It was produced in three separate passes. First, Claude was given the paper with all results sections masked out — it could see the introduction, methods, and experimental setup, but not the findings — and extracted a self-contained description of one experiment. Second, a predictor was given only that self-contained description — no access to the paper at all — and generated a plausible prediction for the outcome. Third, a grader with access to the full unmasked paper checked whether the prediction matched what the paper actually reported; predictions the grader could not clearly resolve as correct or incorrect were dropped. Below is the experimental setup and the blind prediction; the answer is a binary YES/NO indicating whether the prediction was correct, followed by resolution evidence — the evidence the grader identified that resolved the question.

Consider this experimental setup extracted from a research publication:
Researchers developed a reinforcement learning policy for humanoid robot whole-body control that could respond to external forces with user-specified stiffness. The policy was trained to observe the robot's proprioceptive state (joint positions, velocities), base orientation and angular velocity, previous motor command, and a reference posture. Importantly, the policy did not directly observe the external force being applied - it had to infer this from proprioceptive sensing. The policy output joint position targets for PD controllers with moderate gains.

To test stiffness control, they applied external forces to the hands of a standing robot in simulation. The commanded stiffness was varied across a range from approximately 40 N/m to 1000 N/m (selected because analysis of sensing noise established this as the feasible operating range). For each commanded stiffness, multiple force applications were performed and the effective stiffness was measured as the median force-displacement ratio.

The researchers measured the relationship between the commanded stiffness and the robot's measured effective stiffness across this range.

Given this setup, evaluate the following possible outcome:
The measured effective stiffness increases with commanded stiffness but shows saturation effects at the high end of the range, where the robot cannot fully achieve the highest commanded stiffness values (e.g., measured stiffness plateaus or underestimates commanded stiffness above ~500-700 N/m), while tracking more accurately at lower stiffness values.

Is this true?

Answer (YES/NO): NO